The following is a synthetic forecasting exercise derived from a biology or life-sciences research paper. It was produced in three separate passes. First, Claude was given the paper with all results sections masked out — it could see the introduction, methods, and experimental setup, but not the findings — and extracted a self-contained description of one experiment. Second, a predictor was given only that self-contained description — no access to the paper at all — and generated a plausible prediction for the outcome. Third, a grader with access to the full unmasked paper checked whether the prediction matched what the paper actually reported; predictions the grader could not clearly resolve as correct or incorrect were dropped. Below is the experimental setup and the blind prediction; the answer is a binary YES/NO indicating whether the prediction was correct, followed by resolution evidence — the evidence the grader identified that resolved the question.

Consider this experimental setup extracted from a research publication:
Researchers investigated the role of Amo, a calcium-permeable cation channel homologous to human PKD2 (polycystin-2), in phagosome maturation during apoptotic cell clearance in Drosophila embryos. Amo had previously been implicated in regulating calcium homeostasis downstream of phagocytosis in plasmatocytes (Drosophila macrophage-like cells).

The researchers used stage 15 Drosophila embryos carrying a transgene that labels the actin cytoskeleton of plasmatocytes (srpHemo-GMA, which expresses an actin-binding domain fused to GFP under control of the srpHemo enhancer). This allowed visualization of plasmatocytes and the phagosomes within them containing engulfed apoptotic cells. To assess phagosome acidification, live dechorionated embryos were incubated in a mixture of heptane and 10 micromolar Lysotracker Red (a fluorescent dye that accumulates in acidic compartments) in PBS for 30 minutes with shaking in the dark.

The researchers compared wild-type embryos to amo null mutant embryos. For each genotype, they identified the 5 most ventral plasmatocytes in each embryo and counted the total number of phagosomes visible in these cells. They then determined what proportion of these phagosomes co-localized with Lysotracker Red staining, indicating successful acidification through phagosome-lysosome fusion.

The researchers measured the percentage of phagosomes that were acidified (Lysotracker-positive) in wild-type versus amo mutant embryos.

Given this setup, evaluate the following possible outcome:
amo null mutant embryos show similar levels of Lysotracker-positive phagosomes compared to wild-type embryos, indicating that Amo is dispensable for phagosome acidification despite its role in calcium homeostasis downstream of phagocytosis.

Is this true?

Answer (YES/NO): NO